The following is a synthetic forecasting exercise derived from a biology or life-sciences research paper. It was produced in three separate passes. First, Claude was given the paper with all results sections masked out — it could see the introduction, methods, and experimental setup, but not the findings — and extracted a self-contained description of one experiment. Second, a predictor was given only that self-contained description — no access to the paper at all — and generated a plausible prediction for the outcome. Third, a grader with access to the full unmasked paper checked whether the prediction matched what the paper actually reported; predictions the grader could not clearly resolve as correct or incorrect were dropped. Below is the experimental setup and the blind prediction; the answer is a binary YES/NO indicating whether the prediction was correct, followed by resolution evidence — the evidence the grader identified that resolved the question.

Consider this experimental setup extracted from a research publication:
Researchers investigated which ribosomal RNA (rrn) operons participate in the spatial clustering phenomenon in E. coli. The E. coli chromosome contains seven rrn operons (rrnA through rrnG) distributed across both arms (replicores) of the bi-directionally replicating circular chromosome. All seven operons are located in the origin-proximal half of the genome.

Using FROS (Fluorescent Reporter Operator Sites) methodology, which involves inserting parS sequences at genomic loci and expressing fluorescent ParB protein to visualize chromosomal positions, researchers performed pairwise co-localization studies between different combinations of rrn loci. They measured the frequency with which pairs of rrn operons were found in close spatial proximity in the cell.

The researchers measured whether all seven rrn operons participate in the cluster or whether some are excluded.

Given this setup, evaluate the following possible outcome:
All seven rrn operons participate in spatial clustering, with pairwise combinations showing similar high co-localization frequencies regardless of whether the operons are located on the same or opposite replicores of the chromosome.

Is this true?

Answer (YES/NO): NO